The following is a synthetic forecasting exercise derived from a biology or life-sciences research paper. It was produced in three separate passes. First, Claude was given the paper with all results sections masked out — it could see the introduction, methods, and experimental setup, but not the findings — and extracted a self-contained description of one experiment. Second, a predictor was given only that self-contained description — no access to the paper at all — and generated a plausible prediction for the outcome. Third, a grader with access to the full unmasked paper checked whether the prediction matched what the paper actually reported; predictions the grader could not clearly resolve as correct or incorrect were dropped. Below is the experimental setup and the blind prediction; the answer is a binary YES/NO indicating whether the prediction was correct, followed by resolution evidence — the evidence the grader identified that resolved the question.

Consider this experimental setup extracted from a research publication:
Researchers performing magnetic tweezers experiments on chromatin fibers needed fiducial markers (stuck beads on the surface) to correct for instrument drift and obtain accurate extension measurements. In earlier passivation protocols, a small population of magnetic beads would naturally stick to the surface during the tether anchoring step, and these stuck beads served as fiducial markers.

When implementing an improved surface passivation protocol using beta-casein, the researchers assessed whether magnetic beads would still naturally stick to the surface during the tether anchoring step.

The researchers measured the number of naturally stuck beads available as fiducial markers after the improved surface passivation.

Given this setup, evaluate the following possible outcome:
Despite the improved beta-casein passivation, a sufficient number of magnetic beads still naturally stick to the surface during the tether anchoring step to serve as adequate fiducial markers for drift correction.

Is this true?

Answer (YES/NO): NO